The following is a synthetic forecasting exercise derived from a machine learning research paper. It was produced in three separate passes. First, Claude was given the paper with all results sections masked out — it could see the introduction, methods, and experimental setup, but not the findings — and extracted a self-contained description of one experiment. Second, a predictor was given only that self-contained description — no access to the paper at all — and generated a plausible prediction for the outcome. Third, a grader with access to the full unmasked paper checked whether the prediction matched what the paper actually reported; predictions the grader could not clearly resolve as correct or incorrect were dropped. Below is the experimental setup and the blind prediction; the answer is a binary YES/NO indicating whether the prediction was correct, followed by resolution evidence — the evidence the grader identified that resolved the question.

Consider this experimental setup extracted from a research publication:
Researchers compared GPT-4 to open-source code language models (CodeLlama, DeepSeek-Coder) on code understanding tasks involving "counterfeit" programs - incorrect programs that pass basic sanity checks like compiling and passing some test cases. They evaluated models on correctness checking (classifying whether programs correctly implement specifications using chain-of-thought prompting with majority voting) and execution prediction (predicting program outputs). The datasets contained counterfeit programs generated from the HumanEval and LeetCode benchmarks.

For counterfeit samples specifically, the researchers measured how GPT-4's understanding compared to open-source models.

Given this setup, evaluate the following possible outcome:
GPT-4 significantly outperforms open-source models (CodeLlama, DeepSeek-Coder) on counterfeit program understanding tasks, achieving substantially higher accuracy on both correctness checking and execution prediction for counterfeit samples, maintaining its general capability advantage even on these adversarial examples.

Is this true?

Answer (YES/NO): YES